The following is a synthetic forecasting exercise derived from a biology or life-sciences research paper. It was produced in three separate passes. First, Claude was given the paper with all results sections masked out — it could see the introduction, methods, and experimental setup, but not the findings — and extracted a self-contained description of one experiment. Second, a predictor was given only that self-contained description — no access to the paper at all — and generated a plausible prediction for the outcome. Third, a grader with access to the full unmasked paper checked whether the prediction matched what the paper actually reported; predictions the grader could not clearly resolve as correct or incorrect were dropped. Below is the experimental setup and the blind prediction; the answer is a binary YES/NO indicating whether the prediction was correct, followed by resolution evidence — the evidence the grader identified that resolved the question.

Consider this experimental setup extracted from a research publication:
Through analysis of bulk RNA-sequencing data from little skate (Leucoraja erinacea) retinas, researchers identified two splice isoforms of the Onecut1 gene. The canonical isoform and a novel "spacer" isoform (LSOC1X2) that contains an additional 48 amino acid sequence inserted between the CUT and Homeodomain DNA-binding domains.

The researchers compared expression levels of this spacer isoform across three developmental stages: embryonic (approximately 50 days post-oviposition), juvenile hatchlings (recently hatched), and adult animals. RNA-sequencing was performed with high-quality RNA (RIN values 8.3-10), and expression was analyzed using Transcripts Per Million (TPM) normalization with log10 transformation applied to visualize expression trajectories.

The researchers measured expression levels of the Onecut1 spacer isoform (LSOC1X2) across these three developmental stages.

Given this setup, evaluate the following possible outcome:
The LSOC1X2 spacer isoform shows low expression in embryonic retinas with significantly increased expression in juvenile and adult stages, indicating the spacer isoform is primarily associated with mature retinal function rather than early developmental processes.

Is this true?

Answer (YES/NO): NO